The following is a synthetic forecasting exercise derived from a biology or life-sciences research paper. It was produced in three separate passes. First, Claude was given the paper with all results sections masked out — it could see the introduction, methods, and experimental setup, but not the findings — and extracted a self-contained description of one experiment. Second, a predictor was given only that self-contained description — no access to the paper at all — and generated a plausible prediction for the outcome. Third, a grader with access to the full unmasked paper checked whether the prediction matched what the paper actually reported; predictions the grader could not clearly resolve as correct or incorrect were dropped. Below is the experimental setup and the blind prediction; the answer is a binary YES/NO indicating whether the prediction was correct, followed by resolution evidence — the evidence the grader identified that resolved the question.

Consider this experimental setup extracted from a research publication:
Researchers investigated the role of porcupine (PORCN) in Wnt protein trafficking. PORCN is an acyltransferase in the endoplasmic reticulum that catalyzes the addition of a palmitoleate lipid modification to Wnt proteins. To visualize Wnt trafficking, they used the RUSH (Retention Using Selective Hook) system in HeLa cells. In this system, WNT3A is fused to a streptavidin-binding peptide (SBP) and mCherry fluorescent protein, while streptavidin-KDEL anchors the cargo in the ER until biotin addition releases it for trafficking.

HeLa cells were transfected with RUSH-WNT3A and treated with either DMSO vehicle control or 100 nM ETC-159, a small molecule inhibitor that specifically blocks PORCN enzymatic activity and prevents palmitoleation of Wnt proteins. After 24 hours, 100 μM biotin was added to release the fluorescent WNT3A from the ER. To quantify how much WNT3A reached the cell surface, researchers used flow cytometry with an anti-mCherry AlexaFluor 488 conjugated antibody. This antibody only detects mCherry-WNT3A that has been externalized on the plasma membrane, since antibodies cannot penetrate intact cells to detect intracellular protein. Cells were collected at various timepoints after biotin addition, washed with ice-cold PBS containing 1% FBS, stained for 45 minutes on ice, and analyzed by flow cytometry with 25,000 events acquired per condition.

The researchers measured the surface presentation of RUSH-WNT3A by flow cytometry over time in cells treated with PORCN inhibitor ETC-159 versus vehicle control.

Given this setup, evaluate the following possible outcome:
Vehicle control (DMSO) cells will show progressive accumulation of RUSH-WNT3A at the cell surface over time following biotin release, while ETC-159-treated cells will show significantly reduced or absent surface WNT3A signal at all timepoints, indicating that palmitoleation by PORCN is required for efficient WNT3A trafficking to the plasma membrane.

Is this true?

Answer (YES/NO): NO